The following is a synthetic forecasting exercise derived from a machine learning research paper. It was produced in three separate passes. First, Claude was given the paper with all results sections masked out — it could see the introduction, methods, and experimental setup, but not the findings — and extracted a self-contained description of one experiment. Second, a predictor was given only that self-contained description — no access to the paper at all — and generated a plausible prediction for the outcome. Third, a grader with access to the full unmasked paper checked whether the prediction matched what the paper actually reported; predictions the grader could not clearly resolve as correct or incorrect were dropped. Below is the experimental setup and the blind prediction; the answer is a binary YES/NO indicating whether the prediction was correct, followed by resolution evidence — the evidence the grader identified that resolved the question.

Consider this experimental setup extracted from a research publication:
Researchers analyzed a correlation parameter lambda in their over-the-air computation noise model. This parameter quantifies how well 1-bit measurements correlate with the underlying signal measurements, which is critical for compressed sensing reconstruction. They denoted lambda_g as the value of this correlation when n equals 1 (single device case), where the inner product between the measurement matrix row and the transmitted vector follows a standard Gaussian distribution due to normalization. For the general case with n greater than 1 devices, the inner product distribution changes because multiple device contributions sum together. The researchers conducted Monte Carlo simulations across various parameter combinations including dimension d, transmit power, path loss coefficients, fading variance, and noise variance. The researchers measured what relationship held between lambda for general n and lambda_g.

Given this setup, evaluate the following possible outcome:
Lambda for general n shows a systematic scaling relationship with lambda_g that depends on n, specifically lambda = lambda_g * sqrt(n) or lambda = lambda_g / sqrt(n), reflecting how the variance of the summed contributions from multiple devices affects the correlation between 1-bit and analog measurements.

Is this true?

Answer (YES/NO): NO